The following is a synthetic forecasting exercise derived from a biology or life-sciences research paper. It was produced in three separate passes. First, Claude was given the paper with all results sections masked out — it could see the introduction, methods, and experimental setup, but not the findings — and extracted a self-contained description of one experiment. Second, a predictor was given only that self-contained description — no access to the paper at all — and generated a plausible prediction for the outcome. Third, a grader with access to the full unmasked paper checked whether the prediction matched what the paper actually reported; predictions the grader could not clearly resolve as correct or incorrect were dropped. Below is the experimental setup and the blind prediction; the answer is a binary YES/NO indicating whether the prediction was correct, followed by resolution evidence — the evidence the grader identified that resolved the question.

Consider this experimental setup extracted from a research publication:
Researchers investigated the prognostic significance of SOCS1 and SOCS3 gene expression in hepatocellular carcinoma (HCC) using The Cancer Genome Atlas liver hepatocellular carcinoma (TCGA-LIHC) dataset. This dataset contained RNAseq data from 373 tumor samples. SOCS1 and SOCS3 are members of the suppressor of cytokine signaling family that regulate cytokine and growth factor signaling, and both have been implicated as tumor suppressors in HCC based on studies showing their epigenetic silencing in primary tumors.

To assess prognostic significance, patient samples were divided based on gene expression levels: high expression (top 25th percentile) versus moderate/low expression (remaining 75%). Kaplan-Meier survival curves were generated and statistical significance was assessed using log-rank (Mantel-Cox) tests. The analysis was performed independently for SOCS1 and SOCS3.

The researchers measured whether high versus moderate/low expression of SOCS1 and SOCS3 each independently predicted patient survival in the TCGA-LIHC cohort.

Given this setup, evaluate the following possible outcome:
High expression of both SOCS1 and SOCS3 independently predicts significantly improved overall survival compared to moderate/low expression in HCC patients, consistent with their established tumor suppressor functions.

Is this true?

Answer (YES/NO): NO